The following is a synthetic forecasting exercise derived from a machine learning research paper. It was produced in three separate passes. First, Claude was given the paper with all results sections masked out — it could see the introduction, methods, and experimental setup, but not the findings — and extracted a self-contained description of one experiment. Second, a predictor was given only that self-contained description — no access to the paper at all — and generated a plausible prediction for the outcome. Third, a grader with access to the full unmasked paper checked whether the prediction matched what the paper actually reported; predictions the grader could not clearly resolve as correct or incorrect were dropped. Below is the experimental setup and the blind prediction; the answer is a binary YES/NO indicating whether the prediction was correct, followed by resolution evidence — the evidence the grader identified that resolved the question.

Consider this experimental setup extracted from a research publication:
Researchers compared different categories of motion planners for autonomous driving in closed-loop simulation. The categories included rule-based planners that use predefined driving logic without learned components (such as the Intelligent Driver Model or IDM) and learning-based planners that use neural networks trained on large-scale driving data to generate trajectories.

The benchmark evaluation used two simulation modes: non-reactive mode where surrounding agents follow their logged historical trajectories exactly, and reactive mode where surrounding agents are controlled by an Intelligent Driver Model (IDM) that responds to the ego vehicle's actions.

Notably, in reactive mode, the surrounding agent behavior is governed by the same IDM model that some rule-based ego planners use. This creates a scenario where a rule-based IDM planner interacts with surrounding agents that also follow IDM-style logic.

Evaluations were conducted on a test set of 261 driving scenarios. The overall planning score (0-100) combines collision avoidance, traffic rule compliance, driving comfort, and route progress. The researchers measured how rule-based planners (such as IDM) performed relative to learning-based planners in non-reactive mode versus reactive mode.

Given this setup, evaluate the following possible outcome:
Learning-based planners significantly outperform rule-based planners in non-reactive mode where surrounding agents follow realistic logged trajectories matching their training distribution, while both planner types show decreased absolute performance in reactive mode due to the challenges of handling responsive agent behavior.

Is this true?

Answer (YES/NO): NO